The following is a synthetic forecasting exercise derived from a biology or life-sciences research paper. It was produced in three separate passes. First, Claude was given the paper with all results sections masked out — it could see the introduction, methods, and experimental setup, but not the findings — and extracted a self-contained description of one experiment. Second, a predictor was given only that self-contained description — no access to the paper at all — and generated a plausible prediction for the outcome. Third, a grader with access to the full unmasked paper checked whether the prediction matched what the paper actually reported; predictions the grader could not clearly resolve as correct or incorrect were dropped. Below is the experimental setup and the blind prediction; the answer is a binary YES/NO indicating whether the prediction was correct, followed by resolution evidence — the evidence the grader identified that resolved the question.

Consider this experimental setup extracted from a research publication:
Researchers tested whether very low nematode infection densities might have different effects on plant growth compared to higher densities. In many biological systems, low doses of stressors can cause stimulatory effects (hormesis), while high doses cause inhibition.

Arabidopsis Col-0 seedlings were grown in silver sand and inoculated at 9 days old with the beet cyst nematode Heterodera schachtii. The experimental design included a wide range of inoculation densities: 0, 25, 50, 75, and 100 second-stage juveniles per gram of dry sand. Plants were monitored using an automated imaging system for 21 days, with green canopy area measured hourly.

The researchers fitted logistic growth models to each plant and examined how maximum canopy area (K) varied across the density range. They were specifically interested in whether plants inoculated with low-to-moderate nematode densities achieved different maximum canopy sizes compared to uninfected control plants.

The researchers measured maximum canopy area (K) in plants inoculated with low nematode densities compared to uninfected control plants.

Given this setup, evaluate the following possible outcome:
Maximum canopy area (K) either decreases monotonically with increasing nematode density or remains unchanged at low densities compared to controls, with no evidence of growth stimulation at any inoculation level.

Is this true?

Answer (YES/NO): NO